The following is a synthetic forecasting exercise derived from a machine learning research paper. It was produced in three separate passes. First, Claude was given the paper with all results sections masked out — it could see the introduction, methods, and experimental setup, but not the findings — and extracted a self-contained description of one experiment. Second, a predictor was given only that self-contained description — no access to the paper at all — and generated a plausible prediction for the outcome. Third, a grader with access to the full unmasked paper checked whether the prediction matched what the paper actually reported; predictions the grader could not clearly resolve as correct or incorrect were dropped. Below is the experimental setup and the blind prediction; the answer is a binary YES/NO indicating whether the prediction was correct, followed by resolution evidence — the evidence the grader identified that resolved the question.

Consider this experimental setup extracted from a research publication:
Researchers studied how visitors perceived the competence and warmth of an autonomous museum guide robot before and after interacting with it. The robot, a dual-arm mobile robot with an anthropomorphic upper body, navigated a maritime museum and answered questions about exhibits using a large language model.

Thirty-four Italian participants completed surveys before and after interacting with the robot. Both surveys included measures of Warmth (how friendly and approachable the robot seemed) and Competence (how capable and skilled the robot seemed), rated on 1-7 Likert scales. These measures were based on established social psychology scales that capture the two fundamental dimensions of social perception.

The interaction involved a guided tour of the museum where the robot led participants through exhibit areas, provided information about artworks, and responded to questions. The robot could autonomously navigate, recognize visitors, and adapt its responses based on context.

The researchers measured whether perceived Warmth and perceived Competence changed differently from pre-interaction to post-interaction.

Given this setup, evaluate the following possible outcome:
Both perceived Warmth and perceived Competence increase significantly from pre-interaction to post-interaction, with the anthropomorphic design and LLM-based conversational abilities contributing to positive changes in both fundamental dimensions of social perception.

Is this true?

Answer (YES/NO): NO